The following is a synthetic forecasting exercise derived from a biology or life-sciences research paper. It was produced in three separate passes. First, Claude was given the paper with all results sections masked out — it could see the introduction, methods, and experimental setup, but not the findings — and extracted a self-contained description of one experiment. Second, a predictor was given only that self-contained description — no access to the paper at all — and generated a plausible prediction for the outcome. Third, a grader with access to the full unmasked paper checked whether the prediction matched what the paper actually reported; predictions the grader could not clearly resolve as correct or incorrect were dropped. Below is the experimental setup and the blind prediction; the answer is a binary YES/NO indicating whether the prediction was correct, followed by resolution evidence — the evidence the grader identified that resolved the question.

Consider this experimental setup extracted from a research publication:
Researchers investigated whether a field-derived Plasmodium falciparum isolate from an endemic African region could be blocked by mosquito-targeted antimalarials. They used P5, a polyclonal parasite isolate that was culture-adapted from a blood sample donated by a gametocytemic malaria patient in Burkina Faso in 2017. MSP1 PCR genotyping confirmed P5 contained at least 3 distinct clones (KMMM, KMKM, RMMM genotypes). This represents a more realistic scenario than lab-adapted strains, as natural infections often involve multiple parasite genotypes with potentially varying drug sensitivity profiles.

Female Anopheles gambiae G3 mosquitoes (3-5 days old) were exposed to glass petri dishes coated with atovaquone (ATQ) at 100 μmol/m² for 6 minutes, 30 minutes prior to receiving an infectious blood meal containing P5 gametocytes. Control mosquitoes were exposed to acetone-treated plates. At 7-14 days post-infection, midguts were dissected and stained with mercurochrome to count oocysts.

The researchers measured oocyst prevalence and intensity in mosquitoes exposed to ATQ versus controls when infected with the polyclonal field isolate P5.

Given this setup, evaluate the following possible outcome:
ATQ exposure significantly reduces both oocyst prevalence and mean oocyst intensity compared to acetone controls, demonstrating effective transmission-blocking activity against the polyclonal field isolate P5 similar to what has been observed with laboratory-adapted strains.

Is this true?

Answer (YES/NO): YES